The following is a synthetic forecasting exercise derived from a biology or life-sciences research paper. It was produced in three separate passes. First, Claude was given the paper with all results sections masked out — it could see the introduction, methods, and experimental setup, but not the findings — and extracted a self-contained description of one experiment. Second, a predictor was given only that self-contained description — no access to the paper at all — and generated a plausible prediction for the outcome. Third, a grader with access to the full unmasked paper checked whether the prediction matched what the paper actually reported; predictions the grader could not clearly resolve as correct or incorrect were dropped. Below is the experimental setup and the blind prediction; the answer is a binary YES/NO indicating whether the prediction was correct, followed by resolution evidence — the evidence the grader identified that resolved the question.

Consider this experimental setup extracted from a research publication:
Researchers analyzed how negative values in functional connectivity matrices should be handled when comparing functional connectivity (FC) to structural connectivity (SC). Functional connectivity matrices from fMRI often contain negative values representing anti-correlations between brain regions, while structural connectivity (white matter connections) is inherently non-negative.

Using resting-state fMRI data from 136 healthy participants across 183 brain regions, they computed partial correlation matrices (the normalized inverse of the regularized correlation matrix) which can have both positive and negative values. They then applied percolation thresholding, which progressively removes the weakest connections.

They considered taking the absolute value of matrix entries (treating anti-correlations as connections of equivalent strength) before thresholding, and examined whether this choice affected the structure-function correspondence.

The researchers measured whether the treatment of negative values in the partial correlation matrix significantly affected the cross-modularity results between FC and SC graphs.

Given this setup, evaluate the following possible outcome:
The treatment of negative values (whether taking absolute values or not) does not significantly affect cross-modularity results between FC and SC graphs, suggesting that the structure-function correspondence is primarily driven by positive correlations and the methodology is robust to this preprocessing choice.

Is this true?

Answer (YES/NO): YES